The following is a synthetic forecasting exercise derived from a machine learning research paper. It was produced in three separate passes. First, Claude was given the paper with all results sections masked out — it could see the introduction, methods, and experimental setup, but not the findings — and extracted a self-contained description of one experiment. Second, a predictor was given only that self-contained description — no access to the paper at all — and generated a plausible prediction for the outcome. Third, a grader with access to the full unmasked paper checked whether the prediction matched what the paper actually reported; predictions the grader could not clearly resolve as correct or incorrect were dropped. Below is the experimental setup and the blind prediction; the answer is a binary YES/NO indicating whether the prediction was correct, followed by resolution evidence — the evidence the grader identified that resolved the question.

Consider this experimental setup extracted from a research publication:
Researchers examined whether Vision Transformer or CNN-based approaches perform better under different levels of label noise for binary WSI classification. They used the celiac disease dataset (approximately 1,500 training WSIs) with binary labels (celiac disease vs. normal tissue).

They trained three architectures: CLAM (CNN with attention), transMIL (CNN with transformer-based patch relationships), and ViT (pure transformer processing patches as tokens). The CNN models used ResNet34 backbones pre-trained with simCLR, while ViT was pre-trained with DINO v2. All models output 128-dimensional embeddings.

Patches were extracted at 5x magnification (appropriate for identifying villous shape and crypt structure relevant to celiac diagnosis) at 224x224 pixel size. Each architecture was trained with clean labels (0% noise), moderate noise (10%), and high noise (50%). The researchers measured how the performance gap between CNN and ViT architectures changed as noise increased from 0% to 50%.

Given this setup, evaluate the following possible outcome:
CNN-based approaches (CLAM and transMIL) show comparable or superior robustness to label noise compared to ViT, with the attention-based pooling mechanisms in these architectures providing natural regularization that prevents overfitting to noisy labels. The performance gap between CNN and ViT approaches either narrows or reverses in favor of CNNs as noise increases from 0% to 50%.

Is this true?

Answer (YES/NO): YES